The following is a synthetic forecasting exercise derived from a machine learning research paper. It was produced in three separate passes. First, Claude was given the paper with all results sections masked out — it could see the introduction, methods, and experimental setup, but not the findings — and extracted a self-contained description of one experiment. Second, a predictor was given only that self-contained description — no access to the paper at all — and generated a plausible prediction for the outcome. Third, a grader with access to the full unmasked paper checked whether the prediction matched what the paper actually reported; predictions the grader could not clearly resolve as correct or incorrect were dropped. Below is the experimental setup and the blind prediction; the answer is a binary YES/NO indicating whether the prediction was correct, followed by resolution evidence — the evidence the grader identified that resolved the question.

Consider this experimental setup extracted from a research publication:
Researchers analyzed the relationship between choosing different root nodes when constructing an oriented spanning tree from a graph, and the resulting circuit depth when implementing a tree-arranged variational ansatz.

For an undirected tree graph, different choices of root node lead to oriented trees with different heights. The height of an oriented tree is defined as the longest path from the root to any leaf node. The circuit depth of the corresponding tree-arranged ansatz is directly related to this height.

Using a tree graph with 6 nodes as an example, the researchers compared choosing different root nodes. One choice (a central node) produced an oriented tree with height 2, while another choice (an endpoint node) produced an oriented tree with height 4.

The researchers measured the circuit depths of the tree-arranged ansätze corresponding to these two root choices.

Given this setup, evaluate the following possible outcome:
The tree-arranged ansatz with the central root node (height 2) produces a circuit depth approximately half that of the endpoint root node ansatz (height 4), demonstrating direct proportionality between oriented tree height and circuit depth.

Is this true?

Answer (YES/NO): NO